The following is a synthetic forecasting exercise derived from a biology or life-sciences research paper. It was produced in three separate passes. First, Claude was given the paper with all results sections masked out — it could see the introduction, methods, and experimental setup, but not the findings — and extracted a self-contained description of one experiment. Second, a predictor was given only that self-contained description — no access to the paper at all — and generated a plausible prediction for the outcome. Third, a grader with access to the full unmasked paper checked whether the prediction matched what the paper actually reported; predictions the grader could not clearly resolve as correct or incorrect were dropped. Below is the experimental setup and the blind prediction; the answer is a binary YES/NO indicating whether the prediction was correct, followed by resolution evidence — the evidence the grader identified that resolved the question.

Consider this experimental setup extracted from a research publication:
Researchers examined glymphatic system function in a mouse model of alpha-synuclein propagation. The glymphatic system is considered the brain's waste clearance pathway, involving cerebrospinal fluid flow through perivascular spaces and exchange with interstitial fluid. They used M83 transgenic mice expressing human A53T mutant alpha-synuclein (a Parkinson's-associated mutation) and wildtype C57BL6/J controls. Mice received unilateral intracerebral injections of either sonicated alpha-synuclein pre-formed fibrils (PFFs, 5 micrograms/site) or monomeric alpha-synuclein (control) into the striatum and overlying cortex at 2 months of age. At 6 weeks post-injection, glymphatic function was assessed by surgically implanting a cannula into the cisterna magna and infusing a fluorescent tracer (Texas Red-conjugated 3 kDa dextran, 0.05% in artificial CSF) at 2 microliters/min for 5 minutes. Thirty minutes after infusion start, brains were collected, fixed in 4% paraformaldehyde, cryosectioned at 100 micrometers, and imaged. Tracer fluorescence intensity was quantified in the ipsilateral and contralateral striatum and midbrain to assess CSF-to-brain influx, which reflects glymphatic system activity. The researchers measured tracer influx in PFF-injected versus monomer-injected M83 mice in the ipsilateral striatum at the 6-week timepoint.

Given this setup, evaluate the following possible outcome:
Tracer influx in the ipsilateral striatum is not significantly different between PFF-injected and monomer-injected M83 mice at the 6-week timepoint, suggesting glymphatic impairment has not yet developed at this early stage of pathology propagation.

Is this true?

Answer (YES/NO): YES